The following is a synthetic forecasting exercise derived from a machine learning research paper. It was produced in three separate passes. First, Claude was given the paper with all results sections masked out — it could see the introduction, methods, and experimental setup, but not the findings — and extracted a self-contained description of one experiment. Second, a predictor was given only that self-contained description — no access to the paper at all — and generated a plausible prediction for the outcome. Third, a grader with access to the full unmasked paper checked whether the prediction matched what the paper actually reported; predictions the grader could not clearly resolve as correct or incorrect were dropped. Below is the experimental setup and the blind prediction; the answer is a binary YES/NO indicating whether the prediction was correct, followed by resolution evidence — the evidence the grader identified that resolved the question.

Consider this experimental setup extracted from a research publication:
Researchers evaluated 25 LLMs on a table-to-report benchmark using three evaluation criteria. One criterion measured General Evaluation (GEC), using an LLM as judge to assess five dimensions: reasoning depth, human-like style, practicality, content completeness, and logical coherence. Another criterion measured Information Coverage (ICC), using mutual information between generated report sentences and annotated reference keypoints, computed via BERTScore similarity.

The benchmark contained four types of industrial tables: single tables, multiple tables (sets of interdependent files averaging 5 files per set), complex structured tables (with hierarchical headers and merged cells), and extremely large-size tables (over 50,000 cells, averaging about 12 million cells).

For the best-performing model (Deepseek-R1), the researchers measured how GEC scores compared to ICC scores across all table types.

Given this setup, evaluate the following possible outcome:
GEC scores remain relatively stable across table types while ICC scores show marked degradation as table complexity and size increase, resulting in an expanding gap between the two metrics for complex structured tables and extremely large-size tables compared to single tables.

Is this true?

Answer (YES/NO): YES